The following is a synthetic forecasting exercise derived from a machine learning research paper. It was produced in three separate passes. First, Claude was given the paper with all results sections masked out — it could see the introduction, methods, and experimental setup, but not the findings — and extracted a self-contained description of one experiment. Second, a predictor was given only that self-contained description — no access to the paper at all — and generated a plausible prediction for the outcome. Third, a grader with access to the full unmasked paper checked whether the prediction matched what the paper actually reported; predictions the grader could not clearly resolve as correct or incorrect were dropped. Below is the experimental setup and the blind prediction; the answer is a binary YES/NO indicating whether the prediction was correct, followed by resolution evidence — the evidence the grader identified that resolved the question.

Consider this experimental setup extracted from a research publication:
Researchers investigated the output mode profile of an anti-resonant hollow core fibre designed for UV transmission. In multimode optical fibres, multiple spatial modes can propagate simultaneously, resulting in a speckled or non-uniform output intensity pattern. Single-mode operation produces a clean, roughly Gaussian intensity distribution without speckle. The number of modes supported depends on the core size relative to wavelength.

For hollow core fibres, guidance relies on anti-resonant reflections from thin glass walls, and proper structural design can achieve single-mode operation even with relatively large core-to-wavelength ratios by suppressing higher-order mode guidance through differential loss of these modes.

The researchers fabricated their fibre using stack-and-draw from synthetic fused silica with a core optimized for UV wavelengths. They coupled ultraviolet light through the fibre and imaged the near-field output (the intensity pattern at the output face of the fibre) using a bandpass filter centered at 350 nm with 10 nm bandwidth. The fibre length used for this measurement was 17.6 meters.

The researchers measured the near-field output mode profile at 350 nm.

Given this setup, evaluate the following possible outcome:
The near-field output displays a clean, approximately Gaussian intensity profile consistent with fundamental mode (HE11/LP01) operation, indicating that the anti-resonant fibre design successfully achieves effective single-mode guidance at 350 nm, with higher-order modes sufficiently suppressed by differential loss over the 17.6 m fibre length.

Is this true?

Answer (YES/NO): YES